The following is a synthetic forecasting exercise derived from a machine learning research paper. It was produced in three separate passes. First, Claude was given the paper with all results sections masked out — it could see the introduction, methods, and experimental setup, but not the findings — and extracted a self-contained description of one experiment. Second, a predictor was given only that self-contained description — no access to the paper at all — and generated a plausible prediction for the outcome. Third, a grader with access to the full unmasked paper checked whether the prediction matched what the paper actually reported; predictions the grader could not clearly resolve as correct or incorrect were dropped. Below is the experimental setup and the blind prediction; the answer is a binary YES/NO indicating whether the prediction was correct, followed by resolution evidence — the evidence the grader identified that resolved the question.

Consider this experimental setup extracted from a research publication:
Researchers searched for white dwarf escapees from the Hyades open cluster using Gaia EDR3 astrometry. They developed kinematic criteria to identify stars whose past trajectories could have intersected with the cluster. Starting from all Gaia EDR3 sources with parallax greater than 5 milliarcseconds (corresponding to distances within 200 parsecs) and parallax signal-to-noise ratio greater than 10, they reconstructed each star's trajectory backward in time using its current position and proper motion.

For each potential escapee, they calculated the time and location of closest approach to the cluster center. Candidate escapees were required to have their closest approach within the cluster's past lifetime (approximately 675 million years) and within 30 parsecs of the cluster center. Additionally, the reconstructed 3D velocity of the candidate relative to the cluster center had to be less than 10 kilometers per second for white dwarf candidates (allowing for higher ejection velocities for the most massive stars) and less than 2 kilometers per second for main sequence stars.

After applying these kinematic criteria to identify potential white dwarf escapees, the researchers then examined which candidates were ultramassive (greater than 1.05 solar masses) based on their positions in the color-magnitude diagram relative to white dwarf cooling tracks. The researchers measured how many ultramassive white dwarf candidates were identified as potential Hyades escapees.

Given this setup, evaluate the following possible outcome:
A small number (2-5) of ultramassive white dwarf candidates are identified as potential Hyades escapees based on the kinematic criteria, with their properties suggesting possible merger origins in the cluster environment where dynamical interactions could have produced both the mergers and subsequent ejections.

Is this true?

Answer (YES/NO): NO